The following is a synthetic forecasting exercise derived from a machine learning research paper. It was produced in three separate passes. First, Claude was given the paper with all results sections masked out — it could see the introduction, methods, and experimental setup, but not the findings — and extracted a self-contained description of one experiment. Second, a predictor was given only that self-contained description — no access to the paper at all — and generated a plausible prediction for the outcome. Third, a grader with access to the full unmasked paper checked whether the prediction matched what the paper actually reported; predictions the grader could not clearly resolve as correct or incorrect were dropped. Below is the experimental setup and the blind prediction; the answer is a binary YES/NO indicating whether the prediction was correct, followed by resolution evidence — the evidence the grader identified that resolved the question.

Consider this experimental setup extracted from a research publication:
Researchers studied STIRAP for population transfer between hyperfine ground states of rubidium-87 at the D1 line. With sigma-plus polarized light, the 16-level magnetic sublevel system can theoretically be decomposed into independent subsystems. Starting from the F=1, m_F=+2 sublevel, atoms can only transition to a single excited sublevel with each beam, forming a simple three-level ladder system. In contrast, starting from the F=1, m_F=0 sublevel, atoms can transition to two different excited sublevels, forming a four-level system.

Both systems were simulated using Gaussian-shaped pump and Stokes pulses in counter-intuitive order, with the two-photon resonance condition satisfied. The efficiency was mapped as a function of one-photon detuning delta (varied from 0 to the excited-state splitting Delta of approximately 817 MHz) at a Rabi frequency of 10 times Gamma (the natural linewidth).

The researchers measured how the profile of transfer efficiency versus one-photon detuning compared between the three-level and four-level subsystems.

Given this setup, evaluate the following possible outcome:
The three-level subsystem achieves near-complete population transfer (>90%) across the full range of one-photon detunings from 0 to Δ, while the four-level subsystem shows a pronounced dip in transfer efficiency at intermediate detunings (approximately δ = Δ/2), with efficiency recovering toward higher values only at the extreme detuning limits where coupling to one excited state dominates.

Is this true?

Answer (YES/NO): NO